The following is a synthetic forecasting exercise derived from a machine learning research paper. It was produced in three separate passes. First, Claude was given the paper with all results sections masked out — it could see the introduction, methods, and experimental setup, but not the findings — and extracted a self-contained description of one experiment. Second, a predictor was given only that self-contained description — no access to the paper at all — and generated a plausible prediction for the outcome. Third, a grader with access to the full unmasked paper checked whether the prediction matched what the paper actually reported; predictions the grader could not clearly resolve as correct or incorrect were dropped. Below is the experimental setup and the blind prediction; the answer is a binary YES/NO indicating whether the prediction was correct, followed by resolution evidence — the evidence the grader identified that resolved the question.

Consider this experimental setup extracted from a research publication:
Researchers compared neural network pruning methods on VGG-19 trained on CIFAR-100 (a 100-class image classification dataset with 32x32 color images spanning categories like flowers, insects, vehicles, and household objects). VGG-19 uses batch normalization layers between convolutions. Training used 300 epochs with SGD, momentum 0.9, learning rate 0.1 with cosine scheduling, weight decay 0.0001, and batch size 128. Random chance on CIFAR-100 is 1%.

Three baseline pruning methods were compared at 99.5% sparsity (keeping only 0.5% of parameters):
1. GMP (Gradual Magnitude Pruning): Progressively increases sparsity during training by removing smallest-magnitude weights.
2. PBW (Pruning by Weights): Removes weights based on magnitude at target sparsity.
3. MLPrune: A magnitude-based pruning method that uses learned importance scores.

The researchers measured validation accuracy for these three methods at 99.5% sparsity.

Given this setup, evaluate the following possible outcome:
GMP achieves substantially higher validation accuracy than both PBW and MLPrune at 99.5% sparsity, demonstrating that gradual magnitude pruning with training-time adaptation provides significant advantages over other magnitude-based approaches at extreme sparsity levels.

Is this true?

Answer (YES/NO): YES